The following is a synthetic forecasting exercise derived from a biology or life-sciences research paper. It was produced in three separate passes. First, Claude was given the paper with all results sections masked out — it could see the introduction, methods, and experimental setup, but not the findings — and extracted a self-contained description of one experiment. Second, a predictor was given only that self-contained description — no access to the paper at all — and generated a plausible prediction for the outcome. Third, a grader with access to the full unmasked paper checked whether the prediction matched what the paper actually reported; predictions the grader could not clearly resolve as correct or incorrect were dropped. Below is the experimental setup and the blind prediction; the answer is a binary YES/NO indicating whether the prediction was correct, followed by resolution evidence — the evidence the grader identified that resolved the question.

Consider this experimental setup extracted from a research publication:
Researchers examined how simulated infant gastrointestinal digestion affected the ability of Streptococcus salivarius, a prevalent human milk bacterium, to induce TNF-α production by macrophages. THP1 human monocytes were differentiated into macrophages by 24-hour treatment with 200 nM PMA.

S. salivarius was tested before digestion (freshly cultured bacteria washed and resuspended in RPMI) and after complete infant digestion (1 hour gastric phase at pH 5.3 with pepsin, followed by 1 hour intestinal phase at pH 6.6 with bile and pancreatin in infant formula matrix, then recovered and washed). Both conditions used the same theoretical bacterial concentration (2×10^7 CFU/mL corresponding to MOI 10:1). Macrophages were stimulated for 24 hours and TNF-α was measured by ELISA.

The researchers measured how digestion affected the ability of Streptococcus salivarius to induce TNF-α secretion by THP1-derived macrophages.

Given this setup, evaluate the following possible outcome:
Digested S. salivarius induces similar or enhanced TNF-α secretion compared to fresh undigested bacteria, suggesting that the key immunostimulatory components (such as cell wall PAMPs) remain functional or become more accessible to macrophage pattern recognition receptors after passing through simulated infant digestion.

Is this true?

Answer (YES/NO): NO